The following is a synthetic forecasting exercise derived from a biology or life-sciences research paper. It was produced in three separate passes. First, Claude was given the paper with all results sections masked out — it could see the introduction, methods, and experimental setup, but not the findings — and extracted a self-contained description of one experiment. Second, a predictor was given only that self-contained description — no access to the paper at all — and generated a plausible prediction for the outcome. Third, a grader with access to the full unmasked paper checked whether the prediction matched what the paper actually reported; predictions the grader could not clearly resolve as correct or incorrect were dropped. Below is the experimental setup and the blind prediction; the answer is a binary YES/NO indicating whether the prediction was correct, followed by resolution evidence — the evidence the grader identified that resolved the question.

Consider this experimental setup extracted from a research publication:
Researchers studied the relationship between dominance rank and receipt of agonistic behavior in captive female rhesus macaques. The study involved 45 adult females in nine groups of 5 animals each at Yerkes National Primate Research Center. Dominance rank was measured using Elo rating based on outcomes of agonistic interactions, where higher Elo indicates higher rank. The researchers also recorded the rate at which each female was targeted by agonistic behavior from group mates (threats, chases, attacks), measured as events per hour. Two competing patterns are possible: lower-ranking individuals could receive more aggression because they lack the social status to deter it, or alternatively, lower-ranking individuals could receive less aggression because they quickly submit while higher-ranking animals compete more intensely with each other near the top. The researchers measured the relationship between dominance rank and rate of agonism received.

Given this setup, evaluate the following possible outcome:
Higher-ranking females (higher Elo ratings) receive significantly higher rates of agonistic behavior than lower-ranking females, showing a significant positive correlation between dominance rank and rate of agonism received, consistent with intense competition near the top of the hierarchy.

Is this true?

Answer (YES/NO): NO